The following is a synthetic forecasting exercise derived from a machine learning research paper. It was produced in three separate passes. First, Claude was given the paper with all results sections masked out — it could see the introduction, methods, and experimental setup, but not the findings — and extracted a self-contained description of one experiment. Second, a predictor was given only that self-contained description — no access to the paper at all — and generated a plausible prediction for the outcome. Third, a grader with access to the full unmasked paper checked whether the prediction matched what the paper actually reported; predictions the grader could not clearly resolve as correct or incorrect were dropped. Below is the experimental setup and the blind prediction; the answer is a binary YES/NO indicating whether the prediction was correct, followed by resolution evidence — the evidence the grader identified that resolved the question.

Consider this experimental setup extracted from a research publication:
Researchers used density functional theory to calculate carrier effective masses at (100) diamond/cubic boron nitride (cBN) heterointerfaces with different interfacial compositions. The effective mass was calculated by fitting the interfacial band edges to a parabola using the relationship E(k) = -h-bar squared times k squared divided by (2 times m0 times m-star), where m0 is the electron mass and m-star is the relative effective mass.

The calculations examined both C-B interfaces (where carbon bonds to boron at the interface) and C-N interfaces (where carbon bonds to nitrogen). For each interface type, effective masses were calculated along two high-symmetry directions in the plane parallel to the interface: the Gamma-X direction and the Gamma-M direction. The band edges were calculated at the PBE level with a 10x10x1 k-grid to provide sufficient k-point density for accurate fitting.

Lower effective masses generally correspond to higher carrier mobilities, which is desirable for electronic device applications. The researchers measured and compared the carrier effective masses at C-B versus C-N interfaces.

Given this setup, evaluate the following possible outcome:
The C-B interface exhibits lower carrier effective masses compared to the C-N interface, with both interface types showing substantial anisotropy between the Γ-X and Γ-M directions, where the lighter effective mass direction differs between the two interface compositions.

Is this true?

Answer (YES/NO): NO